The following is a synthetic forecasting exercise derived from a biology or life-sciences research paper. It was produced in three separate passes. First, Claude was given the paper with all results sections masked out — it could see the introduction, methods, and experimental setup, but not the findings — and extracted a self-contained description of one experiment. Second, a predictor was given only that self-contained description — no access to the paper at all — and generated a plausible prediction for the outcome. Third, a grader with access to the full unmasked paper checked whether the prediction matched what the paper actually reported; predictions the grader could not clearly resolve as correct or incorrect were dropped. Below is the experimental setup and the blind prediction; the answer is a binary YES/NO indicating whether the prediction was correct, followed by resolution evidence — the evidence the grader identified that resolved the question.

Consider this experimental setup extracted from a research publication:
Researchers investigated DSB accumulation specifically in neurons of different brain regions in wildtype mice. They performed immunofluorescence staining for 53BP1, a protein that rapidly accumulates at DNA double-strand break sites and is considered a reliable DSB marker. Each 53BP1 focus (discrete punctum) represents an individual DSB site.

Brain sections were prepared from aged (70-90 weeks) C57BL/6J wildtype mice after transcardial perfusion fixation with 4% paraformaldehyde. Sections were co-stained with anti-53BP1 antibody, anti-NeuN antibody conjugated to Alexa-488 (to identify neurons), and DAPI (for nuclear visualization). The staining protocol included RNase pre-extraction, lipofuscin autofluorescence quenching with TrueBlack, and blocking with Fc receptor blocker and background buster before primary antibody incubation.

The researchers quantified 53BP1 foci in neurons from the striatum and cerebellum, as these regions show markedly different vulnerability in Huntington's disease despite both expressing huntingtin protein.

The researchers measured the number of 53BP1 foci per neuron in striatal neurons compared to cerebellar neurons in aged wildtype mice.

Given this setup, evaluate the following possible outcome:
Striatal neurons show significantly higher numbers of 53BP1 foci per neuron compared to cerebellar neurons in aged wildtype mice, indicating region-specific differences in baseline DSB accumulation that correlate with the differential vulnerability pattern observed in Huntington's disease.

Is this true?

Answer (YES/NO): NO